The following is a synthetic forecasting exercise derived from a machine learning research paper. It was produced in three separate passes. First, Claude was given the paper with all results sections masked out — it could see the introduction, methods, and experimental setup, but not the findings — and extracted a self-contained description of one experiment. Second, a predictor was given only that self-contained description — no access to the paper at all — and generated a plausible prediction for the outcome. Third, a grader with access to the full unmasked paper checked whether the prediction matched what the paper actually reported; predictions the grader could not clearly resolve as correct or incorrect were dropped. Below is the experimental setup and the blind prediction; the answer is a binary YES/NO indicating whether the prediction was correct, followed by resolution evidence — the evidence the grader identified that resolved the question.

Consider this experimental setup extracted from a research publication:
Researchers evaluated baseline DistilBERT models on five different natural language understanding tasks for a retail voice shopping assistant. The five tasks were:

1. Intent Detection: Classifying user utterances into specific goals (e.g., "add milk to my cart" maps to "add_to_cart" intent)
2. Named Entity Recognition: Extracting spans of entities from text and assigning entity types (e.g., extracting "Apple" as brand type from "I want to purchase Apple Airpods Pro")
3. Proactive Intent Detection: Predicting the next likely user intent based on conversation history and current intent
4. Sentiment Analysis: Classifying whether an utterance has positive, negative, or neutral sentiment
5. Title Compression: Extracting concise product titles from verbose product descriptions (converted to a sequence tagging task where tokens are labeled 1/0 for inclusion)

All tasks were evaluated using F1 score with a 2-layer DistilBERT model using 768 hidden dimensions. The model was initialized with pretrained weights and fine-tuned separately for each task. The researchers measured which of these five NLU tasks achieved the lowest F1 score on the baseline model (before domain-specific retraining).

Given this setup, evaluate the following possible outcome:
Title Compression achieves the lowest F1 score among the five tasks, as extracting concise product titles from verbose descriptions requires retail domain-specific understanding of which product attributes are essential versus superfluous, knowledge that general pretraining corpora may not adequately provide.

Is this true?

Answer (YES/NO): NO